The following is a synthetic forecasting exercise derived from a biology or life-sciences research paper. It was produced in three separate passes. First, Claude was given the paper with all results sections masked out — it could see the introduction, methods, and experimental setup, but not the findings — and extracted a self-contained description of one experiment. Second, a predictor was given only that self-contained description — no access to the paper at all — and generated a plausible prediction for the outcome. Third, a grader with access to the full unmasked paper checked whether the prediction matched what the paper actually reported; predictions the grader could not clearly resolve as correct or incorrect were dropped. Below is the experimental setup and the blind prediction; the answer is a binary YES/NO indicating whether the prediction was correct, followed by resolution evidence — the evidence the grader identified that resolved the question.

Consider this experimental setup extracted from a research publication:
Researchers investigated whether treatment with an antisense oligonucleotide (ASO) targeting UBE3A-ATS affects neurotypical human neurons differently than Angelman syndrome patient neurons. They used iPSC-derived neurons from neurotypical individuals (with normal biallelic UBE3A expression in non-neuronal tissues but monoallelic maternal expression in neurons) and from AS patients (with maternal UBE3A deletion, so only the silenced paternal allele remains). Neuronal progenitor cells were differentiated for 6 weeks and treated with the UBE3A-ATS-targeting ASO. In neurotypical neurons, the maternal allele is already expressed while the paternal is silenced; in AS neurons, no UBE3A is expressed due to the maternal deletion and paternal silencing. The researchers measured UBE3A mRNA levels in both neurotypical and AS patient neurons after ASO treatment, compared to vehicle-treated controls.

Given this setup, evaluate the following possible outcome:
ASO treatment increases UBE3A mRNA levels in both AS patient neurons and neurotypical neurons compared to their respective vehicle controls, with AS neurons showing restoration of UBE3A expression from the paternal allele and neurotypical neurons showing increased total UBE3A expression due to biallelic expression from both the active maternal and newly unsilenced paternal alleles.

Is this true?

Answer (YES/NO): YES